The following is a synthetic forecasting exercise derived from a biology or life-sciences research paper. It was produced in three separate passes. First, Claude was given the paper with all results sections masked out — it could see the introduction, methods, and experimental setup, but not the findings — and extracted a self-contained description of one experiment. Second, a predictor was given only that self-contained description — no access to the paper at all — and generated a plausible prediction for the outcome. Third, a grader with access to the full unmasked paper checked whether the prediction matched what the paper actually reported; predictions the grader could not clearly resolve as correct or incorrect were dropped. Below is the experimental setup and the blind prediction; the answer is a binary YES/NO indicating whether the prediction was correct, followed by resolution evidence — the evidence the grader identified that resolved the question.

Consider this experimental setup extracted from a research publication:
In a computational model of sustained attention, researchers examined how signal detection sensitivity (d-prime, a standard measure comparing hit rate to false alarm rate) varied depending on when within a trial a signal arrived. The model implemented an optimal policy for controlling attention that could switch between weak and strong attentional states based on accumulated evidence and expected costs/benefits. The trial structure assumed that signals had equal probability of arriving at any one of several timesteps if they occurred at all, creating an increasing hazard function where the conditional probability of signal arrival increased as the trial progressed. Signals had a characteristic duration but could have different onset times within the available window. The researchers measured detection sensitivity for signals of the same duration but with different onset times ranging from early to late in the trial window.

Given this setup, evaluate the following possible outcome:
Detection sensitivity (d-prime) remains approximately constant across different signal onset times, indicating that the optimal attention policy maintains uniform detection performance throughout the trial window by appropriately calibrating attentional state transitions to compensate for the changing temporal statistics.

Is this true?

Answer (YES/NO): NO